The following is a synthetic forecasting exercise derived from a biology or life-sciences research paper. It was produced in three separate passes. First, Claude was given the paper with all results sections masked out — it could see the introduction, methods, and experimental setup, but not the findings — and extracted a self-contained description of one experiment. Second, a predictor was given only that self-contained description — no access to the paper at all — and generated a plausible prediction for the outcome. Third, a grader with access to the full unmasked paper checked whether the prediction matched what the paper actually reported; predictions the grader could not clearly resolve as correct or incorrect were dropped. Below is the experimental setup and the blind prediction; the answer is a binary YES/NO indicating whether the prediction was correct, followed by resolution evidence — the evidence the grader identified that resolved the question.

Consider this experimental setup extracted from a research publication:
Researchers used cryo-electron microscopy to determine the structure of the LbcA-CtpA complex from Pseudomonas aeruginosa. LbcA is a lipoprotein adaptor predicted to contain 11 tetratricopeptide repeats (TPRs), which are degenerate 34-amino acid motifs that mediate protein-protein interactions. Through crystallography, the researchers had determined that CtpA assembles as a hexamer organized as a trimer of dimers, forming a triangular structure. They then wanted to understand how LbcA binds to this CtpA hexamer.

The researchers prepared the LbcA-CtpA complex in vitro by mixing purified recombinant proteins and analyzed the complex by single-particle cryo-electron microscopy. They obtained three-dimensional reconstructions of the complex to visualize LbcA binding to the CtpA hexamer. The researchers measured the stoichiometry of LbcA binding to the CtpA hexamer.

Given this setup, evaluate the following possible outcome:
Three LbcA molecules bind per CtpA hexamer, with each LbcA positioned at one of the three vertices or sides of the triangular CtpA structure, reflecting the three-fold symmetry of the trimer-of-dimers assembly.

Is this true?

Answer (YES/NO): YES